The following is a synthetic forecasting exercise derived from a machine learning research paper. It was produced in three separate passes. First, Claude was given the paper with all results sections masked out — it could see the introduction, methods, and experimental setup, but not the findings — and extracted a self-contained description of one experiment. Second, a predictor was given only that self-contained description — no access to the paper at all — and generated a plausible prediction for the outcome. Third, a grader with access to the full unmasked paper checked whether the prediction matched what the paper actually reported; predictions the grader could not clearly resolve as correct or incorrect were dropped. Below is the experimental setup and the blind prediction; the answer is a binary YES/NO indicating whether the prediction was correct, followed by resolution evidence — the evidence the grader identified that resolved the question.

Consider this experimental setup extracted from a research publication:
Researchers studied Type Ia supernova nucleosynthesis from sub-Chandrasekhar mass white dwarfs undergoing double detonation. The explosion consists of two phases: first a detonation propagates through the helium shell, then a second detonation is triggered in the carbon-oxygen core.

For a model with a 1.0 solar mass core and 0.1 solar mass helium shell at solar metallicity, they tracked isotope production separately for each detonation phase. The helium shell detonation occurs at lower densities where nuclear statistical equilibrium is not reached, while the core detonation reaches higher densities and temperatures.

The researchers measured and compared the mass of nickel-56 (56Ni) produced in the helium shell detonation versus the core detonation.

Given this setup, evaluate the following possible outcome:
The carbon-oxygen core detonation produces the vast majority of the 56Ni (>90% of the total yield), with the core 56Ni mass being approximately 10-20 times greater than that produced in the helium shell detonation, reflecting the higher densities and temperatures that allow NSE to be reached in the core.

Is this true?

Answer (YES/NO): YES